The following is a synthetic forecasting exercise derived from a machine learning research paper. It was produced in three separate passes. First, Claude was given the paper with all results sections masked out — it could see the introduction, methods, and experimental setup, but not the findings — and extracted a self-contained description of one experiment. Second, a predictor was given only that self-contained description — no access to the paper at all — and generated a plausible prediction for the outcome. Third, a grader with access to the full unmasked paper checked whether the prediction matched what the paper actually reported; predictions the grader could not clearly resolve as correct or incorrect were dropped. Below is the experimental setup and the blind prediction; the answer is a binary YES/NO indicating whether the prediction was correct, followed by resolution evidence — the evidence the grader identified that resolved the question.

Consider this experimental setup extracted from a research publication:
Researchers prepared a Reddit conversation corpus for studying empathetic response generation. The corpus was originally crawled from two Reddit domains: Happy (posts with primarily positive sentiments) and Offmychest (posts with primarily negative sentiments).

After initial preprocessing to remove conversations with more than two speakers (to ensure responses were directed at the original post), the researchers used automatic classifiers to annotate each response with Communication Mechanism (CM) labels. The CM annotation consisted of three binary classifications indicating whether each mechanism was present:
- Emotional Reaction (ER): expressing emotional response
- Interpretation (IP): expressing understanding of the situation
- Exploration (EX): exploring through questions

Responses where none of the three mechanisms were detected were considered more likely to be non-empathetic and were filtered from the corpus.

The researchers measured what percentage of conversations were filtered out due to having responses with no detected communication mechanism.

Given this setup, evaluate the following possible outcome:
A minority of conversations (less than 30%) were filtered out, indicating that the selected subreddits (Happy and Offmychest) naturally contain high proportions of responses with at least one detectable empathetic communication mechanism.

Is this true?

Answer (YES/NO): NO